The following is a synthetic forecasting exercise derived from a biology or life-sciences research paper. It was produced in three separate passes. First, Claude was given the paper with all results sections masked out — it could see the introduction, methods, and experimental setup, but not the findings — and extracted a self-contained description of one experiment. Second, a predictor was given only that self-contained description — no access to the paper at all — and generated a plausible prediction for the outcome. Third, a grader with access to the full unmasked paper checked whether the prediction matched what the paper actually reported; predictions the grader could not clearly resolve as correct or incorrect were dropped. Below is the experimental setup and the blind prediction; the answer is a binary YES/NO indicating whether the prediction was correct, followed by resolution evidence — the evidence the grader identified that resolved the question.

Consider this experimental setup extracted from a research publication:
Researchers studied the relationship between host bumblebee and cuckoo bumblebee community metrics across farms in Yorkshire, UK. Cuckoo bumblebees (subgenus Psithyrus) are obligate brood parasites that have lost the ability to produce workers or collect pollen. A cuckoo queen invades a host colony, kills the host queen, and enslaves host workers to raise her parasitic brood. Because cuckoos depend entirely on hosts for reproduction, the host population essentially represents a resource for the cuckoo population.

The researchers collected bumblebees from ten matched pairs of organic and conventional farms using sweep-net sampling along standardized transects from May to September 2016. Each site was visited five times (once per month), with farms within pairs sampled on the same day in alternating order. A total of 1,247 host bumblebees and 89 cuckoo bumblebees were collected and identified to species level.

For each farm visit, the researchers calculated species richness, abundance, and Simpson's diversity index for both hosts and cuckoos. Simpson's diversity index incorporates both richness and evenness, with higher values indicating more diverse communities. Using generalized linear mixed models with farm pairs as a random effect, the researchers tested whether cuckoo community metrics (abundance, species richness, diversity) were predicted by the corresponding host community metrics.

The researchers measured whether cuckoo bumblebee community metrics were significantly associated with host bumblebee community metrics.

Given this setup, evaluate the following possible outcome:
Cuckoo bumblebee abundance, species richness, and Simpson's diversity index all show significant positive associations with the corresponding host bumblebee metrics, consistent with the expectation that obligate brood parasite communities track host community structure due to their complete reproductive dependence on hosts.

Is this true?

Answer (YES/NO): NO